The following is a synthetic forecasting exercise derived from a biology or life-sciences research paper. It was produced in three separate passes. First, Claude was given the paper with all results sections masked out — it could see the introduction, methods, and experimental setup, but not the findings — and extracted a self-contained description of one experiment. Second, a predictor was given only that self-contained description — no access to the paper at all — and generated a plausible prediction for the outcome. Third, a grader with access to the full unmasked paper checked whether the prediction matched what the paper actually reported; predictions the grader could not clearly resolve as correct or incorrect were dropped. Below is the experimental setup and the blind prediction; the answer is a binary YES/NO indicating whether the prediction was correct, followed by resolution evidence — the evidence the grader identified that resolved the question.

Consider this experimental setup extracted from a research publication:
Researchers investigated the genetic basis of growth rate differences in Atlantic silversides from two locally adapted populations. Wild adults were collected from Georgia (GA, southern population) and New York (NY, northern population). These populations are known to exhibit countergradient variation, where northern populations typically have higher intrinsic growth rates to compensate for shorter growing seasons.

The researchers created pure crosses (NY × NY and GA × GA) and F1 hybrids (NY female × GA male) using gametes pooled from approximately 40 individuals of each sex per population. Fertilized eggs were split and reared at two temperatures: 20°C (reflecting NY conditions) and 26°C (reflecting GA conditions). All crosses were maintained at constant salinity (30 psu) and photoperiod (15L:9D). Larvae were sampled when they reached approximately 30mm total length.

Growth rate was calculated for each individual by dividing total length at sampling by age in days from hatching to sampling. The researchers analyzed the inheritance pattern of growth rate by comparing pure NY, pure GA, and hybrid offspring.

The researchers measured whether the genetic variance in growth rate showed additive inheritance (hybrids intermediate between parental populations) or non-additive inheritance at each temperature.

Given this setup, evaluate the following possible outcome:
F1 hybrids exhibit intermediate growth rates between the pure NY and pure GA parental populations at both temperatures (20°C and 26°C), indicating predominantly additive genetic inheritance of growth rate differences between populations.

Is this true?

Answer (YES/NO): NO